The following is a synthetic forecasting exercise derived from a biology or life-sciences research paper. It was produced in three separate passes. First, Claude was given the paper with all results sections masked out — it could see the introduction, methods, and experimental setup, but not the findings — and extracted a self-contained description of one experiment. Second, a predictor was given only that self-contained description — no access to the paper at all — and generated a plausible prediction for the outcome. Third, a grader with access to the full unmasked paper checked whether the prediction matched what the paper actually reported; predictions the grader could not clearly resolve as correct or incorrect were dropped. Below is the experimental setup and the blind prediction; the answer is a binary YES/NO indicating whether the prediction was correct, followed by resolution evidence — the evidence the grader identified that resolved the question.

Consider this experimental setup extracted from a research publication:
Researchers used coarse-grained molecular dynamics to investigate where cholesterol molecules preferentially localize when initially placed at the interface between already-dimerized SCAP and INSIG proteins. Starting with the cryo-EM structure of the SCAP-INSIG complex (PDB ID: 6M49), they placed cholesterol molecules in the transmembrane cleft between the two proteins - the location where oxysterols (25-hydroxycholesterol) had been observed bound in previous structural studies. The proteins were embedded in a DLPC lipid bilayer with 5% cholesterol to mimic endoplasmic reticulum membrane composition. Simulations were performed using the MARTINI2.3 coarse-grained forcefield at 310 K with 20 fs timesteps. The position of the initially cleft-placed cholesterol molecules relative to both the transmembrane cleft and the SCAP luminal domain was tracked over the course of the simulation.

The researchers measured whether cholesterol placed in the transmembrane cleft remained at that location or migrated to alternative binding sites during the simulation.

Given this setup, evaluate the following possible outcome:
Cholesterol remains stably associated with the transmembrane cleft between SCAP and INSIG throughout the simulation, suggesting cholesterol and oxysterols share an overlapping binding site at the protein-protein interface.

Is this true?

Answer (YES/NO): NO